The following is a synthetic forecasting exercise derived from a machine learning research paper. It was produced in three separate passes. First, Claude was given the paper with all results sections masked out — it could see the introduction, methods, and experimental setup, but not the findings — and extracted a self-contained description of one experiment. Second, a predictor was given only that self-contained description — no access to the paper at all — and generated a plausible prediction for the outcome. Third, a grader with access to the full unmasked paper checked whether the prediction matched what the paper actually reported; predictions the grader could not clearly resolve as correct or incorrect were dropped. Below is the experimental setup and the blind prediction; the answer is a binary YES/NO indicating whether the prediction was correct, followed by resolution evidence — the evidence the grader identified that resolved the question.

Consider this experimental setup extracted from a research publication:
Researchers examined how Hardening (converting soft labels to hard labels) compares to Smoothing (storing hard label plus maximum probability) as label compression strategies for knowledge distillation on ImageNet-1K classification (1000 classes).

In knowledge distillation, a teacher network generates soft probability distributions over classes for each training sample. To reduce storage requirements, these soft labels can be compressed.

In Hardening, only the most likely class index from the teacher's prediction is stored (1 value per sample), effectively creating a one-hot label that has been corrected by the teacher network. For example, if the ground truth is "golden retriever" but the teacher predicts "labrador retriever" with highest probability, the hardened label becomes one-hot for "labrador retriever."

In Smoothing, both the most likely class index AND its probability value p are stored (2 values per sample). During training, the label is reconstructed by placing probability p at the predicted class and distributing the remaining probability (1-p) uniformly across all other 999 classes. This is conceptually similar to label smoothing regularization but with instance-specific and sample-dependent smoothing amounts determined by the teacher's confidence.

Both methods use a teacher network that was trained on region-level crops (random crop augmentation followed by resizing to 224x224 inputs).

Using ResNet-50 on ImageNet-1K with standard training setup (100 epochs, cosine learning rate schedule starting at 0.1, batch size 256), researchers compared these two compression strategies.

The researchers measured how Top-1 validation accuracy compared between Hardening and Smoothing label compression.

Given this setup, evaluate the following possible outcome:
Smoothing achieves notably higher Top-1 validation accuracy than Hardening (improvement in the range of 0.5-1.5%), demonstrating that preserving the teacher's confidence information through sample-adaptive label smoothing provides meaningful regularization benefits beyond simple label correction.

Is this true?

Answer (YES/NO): NO